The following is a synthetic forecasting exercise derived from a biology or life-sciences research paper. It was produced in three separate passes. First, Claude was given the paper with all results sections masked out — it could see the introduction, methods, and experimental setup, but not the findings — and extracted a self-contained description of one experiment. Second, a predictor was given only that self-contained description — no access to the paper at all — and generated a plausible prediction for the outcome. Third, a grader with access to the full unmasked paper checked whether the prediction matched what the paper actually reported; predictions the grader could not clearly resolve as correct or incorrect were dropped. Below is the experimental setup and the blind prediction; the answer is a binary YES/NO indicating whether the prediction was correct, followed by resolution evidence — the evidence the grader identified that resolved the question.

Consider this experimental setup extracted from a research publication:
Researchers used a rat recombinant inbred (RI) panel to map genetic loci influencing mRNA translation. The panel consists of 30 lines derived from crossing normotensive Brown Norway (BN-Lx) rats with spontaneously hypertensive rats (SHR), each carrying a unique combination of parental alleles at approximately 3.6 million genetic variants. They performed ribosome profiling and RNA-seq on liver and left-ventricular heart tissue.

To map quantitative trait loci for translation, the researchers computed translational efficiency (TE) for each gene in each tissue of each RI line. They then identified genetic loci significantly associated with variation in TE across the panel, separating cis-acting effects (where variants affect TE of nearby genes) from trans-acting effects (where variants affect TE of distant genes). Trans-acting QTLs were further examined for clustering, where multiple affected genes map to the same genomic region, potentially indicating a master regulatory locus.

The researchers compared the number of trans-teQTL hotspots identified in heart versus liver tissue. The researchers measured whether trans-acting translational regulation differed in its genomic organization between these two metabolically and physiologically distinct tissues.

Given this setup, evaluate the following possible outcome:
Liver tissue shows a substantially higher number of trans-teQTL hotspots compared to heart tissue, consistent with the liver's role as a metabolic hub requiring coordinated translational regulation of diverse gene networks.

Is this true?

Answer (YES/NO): NO